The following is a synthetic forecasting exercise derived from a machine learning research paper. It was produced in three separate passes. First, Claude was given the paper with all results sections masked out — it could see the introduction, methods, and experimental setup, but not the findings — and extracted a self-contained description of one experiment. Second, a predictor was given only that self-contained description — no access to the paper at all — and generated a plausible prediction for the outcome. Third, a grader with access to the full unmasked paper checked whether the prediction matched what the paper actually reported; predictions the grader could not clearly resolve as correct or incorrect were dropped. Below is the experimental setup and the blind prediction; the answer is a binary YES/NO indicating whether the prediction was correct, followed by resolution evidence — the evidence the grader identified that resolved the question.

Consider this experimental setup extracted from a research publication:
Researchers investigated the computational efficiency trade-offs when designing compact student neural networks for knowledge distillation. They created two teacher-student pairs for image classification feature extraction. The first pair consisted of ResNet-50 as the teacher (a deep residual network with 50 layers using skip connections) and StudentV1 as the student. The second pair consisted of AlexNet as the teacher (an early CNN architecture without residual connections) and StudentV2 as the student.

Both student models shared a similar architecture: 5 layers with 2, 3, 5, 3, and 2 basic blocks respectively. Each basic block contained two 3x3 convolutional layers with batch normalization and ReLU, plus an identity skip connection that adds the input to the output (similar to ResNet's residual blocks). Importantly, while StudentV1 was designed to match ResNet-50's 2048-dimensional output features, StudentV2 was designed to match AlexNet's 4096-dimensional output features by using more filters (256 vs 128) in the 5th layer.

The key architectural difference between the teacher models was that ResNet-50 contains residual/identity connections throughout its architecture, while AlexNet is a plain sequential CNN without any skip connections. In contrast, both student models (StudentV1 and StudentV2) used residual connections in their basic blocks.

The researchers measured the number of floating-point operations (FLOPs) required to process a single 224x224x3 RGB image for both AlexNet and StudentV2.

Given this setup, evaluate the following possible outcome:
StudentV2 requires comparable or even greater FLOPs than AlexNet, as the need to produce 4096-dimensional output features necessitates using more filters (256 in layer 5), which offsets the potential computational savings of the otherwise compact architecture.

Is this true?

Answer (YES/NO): YES